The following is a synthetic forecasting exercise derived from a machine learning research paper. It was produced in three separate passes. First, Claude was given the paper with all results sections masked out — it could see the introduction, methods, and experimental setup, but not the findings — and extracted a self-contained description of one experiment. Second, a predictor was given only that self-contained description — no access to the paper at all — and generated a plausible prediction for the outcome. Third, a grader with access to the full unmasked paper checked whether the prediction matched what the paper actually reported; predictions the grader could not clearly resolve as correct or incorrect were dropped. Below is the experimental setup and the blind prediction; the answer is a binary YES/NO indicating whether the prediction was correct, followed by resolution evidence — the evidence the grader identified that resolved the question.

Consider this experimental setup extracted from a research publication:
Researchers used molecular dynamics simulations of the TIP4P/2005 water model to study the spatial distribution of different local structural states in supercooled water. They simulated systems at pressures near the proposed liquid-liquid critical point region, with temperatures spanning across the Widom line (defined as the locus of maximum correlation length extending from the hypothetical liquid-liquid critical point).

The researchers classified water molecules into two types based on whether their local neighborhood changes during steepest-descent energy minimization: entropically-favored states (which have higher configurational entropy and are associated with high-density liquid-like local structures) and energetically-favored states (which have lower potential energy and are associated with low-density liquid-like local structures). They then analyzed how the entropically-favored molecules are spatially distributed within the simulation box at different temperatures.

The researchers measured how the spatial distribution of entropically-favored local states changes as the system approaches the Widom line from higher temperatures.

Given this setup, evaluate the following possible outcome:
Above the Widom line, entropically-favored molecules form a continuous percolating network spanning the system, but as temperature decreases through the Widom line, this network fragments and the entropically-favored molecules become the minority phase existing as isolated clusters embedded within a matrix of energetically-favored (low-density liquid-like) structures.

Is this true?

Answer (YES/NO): YES